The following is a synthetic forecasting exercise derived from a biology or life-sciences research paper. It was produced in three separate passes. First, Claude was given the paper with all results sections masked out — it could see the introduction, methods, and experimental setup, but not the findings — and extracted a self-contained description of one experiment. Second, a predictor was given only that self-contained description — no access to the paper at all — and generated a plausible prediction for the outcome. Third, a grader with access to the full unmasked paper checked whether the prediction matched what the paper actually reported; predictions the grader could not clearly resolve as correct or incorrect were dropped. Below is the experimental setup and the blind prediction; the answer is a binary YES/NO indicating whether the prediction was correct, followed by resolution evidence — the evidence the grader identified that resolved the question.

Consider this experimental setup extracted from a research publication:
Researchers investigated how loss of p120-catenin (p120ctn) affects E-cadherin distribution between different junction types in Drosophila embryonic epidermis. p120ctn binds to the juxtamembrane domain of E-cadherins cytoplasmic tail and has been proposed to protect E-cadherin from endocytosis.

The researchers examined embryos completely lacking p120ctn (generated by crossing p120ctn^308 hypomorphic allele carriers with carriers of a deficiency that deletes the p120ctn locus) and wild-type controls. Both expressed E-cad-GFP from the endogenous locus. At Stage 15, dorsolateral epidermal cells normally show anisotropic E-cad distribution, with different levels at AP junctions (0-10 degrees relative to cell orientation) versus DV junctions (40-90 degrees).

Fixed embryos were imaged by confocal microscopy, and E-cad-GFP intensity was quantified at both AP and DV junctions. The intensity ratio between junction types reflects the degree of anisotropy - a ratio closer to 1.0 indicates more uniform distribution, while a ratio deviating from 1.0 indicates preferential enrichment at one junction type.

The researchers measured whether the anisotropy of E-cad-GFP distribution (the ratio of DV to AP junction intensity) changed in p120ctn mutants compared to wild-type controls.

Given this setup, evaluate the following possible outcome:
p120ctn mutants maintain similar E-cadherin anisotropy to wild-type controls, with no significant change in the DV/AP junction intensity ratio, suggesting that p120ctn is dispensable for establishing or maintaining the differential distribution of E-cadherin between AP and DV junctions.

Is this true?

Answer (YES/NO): YES